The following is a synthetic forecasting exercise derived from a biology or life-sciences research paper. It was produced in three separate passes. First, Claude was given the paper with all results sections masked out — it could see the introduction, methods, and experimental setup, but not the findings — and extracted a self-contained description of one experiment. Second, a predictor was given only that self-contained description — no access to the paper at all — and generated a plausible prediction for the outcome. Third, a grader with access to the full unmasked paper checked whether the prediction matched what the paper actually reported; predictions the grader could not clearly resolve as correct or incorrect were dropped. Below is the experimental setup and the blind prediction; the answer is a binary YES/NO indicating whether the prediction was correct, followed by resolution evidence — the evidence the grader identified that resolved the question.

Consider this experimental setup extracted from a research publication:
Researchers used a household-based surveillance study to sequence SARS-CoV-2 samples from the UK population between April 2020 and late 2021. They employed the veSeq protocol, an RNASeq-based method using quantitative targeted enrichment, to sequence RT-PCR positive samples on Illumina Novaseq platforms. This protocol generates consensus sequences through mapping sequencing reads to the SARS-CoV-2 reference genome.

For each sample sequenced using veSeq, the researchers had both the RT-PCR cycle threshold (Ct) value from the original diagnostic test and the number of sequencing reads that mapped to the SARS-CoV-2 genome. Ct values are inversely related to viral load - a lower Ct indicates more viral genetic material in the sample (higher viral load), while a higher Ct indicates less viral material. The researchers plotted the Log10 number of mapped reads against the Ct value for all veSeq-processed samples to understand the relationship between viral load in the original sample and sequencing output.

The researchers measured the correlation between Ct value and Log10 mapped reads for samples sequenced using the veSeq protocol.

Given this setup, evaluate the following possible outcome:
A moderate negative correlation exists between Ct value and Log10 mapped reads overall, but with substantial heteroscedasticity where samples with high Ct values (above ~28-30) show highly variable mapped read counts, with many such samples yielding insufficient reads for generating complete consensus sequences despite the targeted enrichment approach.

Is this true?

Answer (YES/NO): NO